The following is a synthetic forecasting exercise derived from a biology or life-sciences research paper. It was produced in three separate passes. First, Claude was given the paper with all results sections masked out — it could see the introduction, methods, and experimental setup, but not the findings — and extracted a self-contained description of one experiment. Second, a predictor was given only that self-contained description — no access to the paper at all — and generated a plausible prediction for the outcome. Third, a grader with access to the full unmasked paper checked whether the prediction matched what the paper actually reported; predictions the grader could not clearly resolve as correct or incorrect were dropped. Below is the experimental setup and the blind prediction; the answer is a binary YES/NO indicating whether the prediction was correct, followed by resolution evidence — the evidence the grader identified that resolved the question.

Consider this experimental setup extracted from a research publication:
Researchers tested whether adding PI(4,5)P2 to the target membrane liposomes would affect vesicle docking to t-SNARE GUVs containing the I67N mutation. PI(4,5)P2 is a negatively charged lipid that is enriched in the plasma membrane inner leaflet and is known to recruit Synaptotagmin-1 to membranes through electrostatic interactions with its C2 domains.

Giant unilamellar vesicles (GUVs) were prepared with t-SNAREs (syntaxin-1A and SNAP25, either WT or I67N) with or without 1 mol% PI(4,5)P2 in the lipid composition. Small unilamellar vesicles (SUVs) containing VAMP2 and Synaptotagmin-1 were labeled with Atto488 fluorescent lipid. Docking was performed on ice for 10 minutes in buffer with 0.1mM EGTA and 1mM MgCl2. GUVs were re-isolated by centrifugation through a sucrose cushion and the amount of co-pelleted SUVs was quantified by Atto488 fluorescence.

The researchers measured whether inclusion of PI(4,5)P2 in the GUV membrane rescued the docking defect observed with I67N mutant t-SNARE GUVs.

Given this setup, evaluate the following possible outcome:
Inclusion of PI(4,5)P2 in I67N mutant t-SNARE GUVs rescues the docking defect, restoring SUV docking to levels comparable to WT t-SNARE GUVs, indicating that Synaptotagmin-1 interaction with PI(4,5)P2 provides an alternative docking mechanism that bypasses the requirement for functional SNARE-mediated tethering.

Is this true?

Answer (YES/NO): NO